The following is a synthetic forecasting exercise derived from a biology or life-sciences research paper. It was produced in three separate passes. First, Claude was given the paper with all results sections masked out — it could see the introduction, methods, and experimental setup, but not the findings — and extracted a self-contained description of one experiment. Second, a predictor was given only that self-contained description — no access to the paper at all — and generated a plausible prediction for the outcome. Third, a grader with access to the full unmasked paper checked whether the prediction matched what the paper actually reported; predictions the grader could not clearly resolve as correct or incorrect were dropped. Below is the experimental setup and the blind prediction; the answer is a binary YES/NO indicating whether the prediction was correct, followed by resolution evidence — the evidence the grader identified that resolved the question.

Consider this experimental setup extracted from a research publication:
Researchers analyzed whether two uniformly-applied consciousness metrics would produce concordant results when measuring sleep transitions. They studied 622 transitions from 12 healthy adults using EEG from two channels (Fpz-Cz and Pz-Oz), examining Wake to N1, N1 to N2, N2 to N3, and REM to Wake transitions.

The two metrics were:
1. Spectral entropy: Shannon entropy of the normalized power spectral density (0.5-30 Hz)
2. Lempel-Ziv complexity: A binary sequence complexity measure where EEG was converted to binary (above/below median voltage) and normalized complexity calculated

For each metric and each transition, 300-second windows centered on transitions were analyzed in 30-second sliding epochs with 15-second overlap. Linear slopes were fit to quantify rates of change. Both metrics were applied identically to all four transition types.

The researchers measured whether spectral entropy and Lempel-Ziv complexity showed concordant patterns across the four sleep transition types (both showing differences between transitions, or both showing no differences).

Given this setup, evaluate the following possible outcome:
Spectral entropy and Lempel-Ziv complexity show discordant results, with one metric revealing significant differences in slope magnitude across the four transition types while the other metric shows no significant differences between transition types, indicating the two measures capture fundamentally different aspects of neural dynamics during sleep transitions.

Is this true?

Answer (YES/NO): NO